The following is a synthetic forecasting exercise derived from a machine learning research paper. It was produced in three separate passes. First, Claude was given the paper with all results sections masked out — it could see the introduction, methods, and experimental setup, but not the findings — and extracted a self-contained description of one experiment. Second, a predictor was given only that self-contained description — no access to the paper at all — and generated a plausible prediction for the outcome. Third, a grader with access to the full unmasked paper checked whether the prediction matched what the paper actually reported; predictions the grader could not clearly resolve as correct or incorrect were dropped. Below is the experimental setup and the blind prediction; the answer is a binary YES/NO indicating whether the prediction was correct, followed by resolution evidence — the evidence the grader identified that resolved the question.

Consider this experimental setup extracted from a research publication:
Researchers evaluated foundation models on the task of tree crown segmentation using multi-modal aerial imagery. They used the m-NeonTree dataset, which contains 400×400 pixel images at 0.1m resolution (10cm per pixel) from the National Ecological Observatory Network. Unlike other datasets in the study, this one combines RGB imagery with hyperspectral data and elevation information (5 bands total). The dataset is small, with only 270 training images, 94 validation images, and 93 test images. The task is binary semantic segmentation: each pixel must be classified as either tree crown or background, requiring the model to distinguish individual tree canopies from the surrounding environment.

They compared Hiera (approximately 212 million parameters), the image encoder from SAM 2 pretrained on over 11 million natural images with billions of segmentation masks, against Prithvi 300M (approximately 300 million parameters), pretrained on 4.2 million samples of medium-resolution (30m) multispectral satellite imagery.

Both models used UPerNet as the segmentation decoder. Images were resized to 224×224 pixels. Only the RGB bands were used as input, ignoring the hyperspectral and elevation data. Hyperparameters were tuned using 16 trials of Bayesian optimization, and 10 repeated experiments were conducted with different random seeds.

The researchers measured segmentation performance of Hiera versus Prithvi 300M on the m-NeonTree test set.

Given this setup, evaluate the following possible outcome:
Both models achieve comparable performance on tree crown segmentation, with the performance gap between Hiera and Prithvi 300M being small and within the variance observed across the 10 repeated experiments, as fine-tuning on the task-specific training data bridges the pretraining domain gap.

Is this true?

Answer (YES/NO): NO